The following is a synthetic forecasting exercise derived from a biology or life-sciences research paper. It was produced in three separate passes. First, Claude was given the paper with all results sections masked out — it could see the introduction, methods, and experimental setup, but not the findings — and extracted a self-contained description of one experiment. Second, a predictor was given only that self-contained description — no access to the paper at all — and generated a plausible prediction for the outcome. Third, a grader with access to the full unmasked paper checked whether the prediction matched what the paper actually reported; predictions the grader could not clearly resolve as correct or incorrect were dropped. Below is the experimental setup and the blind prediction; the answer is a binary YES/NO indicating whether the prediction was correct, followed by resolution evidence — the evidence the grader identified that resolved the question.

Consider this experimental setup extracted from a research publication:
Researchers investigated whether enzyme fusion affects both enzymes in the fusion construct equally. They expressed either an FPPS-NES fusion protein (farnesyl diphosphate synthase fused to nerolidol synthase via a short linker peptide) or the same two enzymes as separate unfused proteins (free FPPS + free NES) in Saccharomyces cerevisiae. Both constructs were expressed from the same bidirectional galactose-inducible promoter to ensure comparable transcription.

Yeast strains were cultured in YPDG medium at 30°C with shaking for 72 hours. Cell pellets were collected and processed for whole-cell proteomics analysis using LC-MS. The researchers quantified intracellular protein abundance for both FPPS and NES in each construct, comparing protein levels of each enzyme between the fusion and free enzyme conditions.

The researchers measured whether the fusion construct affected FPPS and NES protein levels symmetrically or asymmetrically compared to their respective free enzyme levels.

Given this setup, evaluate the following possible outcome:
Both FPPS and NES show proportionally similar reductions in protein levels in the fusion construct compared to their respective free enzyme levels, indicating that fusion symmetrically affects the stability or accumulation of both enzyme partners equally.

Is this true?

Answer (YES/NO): NO